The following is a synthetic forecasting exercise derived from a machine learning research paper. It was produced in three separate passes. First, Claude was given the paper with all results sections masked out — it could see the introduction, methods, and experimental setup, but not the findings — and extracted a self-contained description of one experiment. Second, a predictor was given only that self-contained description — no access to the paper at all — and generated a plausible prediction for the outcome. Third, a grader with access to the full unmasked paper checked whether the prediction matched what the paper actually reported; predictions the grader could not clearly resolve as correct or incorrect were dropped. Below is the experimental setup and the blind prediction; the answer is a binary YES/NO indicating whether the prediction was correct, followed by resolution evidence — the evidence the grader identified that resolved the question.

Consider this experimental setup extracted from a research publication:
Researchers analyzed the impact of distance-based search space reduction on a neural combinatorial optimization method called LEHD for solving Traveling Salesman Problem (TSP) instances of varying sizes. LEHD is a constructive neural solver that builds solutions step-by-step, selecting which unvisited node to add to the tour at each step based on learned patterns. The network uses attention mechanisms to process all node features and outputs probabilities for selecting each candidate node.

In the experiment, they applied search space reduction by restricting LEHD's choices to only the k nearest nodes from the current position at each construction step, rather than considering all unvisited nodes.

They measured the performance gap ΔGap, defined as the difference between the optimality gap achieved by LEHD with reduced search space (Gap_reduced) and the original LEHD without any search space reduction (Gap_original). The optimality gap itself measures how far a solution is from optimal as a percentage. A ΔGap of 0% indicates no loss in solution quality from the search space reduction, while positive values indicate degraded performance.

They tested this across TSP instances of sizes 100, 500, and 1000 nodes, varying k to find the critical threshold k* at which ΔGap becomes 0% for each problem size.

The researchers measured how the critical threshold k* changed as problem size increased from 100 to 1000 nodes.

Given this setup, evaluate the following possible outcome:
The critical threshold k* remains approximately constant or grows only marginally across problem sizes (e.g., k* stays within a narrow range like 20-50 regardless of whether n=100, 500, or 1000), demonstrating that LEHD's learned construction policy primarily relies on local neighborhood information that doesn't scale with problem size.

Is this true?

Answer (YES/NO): NO